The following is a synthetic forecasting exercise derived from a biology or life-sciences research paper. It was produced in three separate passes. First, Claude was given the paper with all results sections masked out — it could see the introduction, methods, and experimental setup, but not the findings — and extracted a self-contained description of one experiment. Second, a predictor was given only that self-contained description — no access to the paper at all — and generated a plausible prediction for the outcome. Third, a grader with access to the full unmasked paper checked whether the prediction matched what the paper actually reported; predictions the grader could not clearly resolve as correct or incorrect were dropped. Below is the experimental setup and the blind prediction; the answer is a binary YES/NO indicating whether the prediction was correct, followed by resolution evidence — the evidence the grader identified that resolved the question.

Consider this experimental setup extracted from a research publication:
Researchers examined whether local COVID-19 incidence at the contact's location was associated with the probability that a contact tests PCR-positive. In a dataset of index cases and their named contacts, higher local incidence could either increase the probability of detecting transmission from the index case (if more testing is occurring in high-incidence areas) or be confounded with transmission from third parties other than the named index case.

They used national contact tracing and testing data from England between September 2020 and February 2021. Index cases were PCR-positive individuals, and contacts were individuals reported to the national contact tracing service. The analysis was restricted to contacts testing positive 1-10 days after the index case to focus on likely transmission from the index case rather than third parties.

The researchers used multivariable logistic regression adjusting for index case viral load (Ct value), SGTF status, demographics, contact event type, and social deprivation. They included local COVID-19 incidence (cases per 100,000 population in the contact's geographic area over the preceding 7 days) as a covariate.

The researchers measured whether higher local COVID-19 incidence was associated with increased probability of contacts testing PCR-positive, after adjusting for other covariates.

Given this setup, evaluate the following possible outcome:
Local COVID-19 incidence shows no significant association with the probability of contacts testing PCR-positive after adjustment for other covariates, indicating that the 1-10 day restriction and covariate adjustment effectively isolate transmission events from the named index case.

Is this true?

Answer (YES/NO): NO